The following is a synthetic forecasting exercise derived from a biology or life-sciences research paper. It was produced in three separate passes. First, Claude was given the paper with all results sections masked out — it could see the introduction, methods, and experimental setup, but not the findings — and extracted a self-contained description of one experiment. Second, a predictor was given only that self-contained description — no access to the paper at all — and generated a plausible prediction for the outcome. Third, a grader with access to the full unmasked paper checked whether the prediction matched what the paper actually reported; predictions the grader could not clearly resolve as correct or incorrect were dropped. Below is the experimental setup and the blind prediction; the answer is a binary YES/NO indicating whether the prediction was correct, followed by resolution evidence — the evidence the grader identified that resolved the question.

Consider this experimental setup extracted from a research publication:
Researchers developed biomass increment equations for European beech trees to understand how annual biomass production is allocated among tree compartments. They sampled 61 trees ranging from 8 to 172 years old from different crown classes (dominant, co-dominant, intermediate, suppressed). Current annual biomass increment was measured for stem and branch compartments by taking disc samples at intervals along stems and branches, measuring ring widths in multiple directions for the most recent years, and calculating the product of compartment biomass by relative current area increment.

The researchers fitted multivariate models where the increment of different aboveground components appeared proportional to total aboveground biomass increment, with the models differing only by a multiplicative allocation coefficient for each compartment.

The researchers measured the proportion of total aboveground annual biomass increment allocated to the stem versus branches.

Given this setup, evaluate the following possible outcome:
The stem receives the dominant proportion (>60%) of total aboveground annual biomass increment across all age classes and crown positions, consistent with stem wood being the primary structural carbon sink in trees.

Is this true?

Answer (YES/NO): YES